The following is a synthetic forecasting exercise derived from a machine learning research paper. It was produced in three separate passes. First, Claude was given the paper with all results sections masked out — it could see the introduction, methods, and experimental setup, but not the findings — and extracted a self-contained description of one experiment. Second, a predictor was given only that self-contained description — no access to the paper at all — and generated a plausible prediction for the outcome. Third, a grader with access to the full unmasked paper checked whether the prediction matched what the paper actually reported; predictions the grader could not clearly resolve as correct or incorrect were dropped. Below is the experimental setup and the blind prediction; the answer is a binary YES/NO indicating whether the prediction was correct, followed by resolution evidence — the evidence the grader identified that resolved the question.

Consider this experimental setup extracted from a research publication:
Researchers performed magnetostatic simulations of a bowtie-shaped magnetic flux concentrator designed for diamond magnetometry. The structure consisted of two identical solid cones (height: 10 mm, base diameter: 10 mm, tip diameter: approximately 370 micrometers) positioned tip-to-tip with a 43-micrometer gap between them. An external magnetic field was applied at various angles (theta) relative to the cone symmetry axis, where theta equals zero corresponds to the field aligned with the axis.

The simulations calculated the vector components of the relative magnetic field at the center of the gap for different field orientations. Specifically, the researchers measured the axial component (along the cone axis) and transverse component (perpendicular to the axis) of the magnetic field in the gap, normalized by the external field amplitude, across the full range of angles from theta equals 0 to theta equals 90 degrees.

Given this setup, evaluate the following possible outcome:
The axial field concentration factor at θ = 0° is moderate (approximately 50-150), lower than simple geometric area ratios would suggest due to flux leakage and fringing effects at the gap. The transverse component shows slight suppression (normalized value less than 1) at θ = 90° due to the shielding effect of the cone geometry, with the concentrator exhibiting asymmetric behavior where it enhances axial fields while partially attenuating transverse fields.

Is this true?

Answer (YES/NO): NO